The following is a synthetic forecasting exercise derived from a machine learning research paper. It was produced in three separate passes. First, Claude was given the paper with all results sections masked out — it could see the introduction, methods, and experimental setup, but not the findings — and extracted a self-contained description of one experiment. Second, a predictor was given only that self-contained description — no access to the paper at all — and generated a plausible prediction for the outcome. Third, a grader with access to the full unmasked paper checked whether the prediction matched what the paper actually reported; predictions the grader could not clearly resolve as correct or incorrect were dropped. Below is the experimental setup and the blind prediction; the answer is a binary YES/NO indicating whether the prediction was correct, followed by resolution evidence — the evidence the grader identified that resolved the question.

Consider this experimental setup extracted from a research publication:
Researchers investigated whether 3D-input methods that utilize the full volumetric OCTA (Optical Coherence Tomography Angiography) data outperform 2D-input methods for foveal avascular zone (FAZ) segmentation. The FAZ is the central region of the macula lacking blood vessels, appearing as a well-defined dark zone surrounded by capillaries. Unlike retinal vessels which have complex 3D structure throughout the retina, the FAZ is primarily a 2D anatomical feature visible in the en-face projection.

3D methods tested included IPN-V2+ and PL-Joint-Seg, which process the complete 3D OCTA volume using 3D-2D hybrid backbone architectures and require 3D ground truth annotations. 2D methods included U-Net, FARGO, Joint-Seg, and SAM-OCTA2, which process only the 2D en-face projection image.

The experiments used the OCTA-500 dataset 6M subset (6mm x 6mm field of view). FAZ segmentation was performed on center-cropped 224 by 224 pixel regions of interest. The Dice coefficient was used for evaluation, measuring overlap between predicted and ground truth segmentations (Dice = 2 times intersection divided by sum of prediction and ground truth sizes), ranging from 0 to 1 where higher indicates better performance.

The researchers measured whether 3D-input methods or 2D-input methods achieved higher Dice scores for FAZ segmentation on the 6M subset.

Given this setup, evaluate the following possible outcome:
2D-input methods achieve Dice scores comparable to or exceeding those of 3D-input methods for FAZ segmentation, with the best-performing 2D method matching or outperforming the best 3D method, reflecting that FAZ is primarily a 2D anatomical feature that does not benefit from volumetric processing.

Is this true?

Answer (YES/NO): YES